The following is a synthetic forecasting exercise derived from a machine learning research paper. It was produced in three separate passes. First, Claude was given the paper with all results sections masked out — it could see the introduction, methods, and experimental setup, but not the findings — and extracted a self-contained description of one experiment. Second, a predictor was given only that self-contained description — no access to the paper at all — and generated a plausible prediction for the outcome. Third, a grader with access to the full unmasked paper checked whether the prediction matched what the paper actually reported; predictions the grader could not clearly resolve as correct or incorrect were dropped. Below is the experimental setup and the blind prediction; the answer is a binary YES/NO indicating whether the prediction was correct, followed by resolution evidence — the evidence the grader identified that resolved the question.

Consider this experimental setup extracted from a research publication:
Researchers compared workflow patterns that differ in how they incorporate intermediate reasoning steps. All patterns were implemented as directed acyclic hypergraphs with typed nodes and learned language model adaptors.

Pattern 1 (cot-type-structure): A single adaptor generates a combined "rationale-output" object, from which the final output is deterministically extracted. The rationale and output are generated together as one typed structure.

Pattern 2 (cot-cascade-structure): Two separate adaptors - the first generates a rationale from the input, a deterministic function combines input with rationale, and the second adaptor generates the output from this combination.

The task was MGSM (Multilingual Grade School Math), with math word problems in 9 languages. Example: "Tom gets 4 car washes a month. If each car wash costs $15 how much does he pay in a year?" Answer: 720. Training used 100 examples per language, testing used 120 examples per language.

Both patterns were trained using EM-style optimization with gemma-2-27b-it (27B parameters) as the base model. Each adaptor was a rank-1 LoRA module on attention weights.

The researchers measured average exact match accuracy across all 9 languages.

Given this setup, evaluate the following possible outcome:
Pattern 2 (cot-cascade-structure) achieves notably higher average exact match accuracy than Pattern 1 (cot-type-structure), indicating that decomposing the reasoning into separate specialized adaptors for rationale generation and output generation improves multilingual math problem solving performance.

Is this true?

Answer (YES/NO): NO